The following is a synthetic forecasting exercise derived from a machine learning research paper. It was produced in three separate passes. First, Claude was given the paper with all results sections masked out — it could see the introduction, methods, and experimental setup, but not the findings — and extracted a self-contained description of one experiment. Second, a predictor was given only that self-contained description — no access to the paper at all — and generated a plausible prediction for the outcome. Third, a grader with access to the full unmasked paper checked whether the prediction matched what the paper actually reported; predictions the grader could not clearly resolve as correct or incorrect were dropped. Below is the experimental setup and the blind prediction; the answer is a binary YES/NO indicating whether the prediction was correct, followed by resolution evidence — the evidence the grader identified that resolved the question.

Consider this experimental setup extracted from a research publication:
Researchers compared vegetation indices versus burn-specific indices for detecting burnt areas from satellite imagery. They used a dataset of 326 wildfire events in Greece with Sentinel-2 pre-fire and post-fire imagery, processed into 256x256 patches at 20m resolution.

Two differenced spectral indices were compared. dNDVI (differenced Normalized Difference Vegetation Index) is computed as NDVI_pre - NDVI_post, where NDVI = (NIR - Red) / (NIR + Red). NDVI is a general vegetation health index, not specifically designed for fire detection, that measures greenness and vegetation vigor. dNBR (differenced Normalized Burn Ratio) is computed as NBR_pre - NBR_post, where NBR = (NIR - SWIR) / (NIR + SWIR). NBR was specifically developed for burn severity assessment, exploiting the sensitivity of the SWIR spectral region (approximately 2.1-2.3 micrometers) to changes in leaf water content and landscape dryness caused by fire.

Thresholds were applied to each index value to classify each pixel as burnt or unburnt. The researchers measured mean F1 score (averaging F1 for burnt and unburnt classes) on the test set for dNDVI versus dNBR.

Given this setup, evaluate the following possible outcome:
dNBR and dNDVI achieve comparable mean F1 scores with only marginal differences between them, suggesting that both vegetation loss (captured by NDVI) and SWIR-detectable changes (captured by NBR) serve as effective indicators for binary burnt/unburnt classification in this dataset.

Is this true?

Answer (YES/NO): YES